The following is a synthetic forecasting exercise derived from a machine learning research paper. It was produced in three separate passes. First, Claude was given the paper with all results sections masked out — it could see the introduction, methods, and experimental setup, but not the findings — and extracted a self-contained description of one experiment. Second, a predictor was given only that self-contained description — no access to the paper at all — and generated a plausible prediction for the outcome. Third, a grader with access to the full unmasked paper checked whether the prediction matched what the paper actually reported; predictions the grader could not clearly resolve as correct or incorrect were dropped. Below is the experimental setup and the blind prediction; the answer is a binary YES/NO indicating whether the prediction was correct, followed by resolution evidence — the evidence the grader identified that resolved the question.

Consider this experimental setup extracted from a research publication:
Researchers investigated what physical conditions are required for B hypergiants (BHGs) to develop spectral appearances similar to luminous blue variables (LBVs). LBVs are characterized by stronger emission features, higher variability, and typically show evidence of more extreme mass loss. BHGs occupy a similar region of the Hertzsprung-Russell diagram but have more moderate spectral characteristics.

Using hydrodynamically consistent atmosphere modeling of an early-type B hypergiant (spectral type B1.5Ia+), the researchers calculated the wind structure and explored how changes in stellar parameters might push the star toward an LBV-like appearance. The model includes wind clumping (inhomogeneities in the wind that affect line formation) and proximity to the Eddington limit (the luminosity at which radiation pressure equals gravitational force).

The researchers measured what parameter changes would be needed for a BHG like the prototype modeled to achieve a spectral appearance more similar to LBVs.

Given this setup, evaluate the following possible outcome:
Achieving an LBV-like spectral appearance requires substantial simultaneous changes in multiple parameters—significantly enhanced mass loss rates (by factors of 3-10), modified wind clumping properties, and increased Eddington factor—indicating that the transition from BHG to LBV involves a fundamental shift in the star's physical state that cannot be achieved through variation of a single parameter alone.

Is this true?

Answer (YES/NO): NO